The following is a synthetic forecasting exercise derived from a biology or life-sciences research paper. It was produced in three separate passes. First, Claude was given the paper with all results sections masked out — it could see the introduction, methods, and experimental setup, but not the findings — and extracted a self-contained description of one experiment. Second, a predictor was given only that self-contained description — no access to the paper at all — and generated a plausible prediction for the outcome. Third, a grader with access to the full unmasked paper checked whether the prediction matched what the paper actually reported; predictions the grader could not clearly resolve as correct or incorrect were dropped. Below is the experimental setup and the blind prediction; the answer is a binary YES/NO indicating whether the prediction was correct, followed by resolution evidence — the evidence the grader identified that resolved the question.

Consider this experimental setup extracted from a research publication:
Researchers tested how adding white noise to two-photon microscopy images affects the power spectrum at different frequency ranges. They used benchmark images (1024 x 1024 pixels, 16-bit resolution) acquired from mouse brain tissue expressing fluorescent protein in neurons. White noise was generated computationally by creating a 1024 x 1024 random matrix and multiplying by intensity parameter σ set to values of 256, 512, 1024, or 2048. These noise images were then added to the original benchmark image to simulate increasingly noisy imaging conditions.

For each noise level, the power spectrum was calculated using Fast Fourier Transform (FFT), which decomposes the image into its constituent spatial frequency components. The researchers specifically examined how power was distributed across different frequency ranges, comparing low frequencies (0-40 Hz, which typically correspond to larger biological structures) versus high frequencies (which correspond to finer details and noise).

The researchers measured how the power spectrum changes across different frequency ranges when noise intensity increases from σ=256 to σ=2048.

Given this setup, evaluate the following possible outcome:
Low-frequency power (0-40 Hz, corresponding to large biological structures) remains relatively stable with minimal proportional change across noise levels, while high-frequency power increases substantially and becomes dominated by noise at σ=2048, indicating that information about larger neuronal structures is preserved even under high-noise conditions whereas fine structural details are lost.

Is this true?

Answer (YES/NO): YES